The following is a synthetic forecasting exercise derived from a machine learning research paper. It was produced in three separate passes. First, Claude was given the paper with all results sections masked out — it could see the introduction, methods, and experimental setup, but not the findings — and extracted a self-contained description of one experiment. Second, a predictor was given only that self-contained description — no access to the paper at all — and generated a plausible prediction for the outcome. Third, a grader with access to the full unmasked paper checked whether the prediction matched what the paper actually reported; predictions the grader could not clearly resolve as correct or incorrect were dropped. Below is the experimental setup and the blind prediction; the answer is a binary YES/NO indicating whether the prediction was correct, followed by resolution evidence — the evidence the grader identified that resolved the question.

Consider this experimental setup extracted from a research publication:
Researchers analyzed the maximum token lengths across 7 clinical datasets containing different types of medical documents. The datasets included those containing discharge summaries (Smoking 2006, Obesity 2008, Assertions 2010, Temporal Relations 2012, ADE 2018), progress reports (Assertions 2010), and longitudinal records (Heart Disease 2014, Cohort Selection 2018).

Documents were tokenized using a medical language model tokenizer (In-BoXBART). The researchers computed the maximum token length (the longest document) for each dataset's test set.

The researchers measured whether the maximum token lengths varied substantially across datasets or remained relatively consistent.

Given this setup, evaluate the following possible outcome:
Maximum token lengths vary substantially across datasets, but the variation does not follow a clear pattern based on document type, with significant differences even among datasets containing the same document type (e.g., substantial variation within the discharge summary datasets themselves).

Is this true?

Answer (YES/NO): YES